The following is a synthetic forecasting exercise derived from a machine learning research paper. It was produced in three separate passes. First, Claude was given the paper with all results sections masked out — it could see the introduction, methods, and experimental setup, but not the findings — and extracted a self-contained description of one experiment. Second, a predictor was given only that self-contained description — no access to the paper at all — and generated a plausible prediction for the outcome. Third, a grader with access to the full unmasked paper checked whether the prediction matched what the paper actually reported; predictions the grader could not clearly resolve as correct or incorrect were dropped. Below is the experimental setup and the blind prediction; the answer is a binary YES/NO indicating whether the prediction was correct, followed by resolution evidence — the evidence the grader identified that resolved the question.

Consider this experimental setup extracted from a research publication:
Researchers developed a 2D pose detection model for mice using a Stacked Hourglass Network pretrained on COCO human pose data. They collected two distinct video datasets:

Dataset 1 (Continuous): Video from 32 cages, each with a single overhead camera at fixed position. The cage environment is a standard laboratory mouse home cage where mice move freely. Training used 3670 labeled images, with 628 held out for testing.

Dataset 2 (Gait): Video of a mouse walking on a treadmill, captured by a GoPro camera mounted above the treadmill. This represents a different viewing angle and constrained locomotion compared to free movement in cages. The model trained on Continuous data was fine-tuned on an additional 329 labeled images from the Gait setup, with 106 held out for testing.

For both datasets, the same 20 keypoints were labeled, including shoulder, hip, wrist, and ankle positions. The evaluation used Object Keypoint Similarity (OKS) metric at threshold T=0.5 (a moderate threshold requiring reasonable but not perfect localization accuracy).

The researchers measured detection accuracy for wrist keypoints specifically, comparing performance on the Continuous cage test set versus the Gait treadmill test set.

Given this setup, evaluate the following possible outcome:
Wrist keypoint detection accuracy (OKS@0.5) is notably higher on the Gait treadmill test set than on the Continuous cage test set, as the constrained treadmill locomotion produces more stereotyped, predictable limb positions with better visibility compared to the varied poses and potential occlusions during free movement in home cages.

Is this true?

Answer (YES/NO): NO